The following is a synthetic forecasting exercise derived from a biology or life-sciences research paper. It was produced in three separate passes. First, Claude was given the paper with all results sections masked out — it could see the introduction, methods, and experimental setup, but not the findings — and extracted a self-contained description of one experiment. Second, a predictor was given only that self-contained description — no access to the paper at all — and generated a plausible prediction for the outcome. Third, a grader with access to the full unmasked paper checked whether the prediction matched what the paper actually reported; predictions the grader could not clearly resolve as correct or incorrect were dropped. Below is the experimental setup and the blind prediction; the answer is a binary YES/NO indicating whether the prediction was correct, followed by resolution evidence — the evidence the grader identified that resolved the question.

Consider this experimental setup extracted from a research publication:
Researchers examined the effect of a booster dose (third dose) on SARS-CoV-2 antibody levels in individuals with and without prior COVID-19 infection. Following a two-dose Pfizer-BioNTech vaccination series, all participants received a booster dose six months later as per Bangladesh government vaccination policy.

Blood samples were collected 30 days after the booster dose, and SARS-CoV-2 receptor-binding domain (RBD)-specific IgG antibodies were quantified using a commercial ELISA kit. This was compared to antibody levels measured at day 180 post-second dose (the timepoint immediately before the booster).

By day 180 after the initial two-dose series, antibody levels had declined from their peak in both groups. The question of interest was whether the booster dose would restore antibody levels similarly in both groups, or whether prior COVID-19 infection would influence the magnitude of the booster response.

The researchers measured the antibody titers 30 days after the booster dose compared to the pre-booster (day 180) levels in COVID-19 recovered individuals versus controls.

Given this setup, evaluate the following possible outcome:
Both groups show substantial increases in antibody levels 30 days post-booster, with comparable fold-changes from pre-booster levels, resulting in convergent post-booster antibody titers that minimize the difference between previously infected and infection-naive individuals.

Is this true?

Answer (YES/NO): NO